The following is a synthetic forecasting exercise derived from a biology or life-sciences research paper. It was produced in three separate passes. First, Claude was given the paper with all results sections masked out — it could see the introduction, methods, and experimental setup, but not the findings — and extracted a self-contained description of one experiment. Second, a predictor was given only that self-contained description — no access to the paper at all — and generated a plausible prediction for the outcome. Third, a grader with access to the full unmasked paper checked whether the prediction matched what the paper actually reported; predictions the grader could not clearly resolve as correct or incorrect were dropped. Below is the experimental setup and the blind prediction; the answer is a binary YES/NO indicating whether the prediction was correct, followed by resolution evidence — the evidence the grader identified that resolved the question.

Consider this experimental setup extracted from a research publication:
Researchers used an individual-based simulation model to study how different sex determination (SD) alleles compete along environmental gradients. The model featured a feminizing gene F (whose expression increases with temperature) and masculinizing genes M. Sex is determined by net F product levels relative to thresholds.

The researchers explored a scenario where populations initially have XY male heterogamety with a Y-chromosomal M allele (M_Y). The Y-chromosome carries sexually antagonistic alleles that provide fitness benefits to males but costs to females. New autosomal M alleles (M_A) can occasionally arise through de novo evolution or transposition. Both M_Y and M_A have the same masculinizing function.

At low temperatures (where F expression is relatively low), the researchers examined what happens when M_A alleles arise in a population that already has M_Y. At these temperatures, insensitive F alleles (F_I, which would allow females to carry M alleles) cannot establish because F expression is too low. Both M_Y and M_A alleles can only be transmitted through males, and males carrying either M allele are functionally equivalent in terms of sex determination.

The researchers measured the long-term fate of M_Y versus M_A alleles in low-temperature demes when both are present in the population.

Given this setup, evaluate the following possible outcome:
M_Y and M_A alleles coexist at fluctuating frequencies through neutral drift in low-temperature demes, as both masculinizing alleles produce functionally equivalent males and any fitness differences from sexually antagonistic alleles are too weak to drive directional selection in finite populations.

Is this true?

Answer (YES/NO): NO